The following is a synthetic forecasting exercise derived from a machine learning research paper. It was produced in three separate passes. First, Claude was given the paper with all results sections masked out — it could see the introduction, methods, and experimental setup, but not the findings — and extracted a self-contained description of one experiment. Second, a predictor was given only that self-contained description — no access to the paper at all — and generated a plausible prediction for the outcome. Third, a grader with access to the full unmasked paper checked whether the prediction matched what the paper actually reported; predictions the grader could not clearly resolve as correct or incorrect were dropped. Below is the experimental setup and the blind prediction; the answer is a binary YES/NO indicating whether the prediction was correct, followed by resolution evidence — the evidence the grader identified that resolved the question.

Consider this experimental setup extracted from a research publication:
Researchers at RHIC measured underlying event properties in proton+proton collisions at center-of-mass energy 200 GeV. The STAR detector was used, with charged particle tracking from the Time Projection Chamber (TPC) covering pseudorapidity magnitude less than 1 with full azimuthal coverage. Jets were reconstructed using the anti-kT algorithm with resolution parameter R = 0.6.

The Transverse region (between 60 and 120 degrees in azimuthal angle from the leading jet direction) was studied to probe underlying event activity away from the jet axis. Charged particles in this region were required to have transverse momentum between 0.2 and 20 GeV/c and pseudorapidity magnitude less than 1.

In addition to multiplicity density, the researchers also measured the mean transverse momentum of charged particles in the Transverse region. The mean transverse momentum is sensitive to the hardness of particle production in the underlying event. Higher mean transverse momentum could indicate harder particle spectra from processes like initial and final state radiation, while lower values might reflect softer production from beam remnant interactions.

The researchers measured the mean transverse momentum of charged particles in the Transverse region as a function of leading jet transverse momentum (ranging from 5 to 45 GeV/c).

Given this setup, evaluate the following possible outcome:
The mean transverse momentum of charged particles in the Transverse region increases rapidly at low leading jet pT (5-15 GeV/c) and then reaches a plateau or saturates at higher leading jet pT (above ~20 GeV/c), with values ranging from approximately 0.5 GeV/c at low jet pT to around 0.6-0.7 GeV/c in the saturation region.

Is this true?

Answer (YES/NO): NO